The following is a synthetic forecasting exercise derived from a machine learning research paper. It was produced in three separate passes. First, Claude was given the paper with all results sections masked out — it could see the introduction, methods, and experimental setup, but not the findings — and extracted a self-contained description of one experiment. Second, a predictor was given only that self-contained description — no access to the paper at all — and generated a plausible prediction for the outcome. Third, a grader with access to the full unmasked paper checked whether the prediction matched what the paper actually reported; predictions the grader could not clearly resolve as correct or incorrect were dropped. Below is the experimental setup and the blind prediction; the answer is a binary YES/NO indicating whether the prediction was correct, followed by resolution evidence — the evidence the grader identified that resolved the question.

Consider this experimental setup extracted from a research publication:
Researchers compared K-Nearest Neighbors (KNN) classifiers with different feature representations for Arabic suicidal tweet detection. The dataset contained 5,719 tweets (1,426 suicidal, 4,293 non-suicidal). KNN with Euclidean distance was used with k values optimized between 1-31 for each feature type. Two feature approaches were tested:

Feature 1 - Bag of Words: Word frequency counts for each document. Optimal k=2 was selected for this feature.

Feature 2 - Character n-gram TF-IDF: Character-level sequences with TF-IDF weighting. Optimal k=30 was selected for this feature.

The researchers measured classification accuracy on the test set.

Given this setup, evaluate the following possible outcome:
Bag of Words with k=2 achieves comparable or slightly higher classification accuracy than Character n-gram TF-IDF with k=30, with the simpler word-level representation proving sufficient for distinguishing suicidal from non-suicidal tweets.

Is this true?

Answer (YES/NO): NO